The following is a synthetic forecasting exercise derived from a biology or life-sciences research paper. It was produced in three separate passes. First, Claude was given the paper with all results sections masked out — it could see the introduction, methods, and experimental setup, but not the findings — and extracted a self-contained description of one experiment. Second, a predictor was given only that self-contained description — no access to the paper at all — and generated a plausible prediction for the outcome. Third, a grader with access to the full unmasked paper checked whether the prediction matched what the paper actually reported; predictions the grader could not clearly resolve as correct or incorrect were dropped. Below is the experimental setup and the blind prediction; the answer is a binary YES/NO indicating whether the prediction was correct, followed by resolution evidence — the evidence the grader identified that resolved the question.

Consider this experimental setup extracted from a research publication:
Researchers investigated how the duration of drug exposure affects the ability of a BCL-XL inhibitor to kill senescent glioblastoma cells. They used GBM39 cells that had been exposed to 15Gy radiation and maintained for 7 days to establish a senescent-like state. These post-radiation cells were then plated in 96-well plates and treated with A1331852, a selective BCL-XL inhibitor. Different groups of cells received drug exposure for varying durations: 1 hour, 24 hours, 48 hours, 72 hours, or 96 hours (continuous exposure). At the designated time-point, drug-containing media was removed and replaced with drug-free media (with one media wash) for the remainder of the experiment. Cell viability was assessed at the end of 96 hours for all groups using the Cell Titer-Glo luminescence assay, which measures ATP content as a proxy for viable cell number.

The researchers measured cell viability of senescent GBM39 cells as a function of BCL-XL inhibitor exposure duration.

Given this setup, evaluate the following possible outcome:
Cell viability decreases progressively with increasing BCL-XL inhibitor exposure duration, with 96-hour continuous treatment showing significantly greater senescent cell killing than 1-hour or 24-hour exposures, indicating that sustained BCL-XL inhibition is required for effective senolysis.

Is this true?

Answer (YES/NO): YES